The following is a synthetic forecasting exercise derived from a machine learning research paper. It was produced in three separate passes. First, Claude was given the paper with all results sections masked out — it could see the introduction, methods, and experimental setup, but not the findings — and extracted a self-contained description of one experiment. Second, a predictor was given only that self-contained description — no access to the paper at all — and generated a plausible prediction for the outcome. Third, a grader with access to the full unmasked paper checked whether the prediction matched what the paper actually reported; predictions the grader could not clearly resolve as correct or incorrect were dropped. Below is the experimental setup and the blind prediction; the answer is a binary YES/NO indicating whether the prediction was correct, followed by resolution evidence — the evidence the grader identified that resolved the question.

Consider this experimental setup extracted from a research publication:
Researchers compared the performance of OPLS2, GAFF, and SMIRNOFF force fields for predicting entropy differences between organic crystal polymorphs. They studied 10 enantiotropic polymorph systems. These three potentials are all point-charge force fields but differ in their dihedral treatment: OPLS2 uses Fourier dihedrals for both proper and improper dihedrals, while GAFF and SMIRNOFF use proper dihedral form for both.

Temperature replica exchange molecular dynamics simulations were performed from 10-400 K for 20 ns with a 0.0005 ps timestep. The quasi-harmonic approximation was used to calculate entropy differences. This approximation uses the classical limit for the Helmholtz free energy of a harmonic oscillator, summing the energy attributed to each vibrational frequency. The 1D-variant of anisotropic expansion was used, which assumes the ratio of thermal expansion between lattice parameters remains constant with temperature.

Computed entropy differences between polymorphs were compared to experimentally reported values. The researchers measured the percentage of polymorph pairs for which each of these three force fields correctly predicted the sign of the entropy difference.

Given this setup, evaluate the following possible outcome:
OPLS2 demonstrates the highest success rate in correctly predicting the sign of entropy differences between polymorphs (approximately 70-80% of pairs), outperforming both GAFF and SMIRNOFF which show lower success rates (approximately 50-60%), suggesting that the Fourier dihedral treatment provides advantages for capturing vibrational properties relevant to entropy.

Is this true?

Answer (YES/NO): NO